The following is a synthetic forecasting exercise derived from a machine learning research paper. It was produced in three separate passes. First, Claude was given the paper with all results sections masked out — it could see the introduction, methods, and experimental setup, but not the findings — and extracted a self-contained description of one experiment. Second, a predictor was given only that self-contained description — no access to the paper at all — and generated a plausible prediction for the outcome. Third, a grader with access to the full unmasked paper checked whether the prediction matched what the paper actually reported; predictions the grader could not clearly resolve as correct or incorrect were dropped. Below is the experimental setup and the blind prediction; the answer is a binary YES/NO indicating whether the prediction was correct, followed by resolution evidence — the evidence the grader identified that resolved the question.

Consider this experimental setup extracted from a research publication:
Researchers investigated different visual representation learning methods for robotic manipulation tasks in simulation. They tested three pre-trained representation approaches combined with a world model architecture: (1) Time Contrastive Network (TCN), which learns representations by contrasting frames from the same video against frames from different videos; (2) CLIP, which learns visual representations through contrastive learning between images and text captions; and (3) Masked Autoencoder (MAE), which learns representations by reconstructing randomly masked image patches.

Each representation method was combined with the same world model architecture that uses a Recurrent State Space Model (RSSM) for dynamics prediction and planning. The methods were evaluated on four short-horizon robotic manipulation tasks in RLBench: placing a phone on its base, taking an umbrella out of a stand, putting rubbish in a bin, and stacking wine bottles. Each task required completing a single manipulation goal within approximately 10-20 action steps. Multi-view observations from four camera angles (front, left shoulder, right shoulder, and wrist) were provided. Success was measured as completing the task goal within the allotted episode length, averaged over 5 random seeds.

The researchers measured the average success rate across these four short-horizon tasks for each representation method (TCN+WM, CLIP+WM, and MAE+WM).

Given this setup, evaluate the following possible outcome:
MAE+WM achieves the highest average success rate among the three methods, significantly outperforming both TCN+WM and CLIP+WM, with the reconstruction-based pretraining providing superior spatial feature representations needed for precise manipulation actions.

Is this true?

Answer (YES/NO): YES